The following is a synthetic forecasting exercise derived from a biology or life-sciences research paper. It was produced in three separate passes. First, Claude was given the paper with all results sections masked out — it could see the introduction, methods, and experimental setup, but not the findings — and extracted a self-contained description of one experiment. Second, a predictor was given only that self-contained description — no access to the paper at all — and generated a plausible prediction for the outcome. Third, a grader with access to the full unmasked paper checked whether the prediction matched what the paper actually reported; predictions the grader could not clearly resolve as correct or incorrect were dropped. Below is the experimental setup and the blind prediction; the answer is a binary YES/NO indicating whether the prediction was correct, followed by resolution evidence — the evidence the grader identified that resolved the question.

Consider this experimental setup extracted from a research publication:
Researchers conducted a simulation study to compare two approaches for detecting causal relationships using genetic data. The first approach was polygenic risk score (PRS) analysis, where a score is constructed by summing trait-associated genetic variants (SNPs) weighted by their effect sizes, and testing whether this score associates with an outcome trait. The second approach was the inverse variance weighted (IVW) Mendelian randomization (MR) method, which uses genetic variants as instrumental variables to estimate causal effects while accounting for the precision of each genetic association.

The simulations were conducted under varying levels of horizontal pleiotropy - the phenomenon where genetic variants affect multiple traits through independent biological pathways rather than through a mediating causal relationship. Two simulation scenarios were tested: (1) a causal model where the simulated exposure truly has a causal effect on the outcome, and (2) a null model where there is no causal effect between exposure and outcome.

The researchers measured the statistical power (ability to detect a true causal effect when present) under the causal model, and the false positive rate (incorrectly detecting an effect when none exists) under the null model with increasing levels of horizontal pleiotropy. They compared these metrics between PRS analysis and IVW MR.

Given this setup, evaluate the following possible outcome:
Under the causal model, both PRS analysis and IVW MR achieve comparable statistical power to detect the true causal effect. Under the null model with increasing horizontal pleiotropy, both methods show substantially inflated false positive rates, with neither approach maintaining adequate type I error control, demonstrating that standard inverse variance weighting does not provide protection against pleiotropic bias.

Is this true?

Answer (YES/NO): NO